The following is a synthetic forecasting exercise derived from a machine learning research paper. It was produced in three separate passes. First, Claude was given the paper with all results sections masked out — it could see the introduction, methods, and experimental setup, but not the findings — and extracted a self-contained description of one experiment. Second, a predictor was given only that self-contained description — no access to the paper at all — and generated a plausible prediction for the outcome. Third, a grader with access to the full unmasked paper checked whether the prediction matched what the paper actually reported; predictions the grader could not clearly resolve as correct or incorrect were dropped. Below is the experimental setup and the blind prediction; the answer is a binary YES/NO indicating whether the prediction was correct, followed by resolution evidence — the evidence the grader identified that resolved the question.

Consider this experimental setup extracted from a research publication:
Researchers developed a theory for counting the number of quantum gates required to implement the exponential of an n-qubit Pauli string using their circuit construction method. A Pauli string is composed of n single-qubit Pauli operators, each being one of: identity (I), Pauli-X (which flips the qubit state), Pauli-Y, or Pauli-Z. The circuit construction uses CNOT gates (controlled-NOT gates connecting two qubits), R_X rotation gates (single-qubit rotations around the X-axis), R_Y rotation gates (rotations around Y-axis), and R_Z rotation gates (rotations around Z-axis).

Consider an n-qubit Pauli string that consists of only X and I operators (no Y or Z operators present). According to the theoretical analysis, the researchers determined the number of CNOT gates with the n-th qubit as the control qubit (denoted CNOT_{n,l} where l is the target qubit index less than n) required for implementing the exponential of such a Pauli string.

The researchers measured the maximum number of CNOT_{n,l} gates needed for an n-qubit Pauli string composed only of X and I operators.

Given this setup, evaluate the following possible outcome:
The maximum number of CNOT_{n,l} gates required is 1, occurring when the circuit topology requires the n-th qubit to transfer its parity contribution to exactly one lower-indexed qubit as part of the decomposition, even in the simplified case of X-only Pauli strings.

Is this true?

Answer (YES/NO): NO